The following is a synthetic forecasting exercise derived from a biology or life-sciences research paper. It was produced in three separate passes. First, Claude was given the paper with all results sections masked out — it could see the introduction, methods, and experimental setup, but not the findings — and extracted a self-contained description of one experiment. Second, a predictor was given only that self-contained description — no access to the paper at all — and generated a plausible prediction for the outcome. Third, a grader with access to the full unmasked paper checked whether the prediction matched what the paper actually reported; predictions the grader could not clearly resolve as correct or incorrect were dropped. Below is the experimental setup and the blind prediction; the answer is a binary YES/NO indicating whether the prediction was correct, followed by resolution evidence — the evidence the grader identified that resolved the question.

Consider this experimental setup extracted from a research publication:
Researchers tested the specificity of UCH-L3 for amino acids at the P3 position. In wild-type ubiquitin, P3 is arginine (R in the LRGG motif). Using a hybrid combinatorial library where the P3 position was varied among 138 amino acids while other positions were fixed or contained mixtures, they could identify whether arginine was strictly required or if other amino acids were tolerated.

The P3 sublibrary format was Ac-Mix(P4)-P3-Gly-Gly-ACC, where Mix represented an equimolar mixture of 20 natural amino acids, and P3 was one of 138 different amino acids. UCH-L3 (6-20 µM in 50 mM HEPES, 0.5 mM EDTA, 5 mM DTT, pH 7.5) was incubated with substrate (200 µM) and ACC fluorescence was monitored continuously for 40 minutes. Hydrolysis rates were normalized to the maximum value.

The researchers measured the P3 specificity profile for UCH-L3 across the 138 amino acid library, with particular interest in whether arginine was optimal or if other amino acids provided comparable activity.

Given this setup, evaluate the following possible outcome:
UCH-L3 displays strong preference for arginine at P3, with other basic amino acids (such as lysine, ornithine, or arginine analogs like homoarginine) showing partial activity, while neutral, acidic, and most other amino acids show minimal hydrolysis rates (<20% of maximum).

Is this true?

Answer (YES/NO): NO